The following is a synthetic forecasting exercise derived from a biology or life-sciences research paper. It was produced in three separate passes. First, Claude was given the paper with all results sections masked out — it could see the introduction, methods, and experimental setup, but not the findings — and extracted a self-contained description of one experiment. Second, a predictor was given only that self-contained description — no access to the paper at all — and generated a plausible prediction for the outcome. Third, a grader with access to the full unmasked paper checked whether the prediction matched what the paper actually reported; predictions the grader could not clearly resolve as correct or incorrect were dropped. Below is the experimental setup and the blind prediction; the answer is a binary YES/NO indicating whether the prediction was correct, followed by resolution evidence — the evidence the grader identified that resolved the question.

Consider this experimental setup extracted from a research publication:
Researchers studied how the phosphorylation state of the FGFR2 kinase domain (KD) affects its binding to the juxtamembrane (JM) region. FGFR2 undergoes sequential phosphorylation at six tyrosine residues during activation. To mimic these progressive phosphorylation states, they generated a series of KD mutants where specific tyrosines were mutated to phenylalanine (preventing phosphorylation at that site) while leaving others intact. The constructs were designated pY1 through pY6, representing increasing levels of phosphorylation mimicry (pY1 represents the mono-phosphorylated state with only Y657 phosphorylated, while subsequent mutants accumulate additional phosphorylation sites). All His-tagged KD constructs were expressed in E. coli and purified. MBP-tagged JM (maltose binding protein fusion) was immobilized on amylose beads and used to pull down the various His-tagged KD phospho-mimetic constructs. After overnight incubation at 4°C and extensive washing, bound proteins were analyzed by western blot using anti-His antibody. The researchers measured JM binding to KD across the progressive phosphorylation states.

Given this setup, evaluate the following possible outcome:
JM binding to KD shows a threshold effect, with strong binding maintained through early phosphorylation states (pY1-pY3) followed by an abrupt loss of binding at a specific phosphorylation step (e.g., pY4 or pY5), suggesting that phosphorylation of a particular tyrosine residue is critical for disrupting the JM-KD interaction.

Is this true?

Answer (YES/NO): NO